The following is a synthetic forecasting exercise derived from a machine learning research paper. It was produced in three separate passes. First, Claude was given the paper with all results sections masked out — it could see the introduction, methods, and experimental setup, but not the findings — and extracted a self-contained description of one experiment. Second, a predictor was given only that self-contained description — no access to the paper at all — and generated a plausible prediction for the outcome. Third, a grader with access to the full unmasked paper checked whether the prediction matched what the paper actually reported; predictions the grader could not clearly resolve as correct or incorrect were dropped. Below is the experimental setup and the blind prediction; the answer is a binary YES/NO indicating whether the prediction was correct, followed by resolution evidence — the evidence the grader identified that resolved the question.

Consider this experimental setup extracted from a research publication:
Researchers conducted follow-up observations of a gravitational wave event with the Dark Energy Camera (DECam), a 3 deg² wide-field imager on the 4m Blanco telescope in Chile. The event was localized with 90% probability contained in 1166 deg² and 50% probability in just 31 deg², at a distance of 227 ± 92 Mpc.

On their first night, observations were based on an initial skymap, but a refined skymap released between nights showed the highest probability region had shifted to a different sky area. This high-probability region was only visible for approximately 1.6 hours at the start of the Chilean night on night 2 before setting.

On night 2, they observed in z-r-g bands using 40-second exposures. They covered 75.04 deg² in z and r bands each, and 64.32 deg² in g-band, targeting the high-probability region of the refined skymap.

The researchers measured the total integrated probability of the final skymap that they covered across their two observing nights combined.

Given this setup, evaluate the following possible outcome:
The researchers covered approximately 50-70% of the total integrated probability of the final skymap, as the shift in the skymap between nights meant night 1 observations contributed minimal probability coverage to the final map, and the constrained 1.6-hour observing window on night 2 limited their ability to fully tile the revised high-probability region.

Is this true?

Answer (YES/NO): YES